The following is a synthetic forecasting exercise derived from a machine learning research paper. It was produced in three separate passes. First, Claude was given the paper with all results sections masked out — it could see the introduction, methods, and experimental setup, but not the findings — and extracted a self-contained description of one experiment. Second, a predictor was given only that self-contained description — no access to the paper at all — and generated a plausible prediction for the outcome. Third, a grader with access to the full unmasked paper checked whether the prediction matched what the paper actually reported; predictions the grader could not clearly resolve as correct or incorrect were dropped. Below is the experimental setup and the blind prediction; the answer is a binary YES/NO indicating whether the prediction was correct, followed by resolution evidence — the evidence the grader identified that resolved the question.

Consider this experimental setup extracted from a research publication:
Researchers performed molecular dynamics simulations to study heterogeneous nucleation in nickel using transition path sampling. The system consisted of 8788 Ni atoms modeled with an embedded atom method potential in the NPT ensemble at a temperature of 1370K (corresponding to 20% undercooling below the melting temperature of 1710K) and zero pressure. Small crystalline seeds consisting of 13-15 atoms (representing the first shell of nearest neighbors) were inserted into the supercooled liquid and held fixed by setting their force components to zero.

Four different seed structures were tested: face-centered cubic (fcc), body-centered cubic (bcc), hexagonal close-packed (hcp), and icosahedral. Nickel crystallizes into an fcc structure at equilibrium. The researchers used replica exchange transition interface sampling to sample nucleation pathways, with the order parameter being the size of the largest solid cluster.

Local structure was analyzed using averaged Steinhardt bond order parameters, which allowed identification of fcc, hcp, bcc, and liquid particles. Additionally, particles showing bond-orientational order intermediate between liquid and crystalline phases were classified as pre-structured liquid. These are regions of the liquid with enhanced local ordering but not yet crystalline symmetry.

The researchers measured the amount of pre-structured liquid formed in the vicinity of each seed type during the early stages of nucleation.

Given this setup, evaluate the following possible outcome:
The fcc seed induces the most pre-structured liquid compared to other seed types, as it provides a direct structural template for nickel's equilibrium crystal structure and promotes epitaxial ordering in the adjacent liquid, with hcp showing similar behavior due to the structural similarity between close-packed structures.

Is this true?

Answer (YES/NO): YES